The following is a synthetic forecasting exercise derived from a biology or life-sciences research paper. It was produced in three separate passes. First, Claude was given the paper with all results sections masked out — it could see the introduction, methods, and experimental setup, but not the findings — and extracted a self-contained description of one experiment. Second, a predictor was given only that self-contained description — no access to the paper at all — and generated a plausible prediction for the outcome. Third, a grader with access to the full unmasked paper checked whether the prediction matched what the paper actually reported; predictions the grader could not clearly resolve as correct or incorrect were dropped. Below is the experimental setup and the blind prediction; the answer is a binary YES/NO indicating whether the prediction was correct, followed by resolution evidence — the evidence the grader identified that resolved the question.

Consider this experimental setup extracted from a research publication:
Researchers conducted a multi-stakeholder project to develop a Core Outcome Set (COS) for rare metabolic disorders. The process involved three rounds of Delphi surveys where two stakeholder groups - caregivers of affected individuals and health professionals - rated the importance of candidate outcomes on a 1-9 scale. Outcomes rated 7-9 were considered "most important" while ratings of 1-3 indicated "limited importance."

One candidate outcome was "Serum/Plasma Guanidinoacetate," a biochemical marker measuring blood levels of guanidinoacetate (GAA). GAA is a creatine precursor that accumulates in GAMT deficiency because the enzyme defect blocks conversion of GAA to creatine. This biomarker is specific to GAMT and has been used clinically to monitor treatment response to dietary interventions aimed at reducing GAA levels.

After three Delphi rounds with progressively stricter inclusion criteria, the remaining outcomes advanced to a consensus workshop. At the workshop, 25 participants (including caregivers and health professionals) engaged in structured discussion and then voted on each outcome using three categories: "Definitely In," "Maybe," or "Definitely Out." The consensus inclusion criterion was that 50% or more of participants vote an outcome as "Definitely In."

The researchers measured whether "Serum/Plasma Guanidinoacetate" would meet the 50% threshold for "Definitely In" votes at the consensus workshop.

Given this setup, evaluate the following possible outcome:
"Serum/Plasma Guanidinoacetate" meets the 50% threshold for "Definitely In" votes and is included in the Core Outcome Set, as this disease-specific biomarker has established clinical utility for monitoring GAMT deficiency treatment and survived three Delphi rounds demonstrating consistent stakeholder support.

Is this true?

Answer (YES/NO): YES